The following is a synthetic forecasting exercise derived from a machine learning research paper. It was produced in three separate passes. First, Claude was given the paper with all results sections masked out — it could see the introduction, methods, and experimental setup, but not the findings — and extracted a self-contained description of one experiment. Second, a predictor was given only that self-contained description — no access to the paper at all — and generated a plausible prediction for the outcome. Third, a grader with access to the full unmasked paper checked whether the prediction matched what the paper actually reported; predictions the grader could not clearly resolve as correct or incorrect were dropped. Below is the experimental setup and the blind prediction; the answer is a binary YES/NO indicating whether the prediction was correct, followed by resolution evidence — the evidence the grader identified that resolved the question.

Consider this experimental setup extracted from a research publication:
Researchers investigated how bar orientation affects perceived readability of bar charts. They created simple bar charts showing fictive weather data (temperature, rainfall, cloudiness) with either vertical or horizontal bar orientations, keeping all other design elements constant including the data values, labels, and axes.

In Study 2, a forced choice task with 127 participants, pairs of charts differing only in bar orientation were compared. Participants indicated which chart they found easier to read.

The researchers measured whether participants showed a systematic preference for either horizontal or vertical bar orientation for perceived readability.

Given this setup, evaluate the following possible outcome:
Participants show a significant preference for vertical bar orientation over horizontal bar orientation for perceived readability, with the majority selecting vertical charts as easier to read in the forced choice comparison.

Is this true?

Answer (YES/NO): YES